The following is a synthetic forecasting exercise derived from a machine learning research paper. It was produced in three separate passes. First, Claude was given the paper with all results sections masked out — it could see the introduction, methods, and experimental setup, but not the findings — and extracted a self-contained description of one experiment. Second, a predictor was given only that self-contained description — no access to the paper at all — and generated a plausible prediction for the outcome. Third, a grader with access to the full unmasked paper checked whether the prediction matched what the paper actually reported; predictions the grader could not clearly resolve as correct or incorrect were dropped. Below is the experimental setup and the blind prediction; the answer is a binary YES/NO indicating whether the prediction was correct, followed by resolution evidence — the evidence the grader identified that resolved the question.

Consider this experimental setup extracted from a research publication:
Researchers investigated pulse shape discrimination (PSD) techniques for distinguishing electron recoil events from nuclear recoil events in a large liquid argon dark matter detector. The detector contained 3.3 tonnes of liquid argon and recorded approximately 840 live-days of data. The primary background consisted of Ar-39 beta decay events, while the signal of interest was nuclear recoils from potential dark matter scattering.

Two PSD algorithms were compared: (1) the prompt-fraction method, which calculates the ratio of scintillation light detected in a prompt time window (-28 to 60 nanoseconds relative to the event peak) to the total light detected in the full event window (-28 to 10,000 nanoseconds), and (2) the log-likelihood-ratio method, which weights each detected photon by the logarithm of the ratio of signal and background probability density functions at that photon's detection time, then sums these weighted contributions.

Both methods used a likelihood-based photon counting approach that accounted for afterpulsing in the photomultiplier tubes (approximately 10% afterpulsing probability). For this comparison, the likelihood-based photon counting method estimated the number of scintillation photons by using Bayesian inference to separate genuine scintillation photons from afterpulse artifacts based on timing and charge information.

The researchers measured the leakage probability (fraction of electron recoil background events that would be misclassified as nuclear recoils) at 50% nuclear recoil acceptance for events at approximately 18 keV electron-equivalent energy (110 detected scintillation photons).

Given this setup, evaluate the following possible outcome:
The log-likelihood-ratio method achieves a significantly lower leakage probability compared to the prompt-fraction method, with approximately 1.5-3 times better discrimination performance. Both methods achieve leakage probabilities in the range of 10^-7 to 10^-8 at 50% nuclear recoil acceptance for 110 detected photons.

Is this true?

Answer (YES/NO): NO